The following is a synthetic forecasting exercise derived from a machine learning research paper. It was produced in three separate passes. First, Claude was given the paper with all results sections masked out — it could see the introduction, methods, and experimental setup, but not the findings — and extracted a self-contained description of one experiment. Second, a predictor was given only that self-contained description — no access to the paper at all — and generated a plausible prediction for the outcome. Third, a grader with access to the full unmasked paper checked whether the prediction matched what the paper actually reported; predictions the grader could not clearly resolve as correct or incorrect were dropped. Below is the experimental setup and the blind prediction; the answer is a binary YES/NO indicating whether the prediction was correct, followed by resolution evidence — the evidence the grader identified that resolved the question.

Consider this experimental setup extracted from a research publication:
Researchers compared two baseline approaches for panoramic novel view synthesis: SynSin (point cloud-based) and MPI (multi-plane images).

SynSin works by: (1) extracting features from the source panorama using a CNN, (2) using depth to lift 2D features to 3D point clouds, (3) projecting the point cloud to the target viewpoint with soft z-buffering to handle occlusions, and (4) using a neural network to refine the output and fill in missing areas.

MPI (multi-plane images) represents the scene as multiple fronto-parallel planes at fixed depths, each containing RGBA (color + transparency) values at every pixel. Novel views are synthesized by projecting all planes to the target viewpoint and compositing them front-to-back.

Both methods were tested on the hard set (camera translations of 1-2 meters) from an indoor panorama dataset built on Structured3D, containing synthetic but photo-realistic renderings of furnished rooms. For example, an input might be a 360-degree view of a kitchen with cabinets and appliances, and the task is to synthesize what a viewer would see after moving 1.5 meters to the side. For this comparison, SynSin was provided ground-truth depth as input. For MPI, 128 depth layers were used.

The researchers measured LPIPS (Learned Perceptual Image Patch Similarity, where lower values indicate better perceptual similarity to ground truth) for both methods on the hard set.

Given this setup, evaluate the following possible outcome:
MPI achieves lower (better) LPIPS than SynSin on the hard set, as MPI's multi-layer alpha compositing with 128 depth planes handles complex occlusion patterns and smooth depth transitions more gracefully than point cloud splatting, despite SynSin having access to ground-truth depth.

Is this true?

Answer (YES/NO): NO